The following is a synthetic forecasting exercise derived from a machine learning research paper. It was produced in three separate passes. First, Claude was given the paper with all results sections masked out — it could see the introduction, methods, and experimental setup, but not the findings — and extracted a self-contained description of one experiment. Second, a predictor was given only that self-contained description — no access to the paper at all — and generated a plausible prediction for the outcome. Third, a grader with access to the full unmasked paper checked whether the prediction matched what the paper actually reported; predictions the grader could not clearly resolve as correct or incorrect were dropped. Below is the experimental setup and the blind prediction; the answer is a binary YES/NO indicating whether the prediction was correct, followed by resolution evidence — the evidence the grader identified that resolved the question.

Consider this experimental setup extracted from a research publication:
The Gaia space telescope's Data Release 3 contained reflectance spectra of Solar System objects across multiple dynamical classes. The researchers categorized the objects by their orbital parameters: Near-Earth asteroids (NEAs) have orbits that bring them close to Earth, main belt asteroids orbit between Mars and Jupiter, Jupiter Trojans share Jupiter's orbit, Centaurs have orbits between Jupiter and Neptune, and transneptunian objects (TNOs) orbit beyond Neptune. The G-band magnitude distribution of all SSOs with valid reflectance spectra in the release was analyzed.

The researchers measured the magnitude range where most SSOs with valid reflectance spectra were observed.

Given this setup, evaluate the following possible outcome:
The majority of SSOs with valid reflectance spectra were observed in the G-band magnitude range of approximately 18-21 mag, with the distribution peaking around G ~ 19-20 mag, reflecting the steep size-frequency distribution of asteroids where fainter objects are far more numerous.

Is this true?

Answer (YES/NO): NO